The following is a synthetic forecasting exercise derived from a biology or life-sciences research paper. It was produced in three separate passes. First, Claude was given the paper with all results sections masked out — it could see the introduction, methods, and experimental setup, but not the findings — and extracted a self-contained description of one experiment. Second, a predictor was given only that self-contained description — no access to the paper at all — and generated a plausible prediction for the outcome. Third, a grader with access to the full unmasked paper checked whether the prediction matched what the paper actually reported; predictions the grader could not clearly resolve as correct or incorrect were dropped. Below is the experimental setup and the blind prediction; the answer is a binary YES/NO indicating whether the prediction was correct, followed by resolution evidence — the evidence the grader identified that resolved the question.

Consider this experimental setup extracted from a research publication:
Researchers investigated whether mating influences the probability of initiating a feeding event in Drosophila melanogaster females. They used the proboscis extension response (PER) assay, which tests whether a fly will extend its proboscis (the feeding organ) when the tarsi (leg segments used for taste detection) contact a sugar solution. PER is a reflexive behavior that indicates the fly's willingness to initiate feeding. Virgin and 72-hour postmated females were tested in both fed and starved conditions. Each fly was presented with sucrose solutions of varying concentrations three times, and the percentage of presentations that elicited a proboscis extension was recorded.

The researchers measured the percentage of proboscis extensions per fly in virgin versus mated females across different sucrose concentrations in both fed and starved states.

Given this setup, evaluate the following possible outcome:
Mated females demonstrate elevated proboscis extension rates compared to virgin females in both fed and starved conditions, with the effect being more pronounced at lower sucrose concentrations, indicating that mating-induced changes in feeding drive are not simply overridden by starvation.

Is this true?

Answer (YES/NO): NO